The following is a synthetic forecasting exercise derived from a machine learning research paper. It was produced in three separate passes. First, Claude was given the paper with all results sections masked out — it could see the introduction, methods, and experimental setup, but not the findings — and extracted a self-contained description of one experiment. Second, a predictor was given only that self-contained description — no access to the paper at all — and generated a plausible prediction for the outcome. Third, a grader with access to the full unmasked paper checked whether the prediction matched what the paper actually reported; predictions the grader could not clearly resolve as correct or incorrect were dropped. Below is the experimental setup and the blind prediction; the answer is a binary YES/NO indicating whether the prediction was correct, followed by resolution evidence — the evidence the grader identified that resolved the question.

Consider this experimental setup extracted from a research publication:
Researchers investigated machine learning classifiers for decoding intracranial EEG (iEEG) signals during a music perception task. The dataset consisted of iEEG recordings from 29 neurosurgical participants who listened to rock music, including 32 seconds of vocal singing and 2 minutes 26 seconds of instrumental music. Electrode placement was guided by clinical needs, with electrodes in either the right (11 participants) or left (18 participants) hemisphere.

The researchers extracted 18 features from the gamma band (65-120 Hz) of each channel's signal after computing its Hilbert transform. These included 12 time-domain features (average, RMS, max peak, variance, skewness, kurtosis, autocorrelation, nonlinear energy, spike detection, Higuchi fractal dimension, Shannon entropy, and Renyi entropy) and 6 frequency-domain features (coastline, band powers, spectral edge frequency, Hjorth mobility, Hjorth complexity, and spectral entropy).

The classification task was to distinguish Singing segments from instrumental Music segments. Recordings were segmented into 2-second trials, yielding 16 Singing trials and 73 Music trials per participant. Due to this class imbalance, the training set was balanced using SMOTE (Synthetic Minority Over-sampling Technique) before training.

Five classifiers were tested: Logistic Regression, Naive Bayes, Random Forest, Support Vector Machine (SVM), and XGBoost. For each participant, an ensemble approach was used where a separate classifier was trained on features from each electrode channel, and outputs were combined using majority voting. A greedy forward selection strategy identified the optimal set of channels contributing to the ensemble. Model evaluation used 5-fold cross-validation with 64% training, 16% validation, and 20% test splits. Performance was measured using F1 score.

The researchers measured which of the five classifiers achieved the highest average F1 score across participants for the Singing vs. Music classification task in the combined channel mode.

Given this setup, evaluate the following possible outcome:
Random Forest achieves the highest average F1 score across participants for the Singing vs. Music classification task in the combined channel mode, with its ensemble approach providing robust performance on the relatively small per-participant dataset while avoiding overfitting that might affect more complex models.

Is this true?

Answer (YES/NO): YES